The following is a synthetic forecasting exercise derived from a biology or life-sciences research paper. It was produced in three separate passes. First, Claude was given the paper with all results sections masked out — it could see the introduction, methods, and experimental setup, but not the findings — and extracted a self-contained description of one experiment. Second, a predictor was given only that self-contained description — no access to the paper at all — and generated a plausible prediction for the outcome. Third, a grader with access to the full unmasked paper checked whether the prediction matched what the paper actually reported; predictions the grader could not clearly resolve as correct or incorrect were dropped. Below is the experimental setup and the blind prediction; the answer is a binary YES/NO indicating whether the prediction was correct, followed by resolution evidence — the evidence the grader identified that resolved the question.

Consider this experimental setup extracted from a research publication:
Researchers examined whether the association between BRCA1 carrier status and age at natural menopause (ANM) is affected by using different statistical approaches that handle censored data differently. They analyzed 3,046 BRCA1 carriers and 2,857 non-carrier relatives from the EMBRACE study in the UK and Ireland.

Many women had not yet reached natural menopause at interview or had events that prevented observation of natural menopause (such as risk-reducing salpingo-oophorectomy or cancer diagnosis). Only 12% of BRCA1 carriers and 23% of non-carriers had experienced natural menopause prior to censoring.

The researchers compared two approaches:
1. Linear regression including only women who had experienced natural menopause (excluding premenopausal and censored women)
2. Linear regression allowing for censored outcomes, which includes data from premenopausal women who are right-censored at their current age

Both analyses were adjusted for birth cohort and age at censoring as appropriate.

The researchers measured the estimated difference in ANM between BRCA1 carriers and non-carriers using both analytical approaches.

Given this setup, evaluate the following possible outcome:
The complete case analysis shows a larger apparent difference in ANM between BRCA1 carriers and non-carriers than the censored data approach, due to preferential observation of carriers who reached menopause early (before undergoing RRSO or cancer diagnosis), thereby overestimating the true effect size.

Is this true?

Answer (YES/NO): YES